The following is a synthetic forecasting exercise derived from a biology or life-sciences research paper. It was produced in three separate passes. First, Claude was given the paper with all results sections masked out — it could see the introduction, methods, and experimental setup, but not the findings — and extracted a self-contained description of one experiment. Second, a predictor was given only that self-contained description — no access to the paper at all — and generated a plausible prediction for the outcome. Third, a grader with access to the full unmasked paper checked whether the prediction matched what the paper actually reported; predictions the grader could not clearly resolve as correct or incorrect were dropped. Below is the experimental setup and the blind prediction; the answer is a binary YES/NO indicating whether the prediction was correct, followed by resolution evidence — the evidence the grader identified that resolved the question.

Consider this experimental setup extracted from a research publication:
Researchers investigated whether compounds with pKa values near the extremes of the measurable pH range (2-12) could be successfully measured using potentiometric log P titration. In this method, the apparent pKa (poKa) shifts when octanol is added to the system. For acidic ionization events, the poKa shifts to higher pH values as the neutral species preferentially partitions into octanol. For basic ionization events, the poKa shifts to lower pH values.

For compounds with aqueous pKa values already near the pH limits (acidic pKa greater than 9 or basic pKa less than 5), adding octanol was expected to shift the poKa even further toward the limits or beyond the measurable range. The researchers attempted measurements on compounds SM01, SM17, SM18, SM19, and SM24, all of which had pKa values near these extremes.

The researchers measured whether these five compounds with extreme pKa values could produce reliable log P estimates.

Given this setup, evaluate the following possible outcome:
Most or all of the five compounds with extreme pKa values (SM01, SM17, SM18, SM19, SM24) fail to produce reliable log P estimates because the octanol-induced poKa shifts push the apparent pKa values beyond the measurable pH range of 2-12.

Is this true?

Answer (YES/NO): YES